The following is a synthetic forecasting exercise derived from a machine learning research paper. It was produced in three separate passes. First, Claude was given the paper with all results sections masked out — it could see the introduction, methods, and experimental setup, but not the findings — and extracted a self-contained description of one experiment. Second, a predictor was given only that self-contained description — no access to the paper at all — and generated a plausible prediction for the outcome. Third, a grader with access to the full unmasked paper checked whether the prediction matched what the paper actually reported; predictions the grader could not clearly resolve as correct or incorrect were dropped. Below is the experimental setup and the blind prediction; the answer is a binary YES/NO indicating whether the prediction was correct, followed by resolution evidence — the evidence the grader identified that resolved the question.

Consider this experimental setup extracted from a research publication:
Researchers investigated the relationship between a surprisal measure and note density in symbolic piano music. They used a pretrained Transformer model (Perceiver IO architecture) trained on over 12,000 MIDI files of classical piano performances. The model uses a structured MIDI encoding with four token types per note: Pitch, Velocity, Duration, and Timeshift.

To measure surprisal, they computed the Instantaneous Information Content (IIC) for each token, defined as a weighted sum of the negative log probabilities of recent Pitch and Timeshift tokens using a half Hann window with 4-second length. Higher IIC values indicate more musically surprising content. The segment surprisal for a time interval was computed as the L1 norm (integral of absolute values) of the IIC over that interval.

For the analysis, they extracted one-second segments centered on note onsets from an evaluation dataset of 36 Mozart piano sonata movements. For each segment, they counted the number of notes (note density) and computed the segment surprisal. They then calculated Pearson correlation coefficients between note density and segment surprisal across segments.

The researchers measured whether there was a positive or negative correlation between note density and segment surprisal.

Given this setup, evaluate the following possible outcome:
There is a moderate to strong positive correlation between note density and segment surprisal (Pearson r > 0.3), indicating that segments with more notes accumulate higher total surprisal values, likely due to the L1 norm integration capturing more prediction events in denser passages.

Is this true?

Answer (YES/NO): YES